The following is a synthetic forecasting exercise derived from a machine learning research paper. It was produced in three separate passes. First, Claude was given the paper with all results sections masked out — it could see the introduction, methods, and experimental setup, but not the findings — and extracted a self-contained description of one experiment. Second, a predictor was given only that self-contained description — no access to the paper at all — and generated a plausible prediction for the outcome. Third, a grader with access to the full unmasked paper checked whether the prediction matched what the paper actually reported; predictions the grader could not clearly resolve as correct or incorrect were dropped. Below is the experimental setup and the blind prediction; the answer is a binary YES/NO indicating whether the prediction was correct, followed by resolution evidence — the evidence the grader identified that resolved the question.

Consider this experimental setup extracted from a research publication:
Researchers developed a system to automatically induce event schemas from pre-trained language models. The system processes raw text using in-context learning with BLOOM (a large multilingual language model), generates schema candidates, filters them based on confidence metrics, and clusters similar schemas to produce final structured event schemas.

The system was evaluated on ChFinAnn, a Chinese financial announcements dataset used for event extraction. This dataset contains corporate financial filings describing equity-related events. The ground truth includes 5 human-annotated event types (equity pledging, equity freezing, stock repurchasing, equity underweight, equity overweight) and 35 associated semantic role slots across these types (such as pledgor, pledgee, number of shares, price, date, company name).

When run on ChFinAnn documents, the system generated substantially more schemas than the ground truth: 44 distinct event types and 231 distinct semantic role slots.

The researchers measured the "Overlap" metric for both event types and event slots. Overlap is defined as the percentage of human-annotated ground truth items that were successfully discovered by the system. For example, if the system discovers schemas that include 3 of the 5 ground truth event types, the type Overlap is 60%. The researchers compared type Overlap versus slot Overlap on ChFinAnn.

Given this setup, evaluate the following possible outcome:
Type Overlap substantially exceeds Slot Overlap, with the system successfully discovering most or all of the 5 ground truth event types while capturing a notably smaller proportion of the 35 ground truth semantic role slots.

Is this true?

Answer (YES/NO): YES